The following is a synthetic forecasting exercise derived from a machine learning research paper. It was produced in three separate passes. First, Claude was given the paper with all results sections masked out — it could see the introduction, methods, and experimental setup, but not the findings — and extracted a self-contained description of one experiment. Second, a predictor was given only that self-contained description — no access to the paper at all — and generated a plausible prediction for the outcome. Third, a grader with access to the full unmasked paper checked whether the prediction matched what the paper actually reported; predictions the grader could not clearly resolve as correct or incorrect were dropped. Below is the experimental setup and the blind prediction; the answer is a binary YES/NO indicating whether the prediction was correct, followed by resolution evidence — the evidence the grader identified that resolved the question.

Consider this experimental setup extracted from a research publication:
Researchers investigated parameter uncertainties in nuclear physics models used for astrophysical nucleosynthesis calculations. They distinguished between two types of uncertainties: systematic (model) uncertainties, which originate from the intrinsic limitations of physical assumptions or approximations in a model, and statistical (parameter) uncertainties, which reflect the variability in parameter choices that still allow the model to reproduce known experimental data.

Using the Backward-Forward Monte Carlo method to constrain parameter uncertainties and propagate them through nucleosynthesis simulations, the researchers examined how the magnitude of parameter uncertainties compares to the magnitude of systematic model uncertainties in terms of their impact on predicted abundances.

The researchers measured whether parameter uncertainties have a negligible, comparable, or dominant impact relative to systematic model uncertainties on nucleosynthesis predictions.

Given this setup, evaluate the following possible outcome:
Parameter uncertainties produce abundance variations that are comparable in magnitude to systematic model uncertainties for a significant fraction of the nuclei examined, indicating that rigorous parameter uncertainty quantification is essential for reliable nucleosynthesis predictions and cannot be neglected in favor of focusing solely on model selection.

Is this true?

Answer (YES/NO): YES